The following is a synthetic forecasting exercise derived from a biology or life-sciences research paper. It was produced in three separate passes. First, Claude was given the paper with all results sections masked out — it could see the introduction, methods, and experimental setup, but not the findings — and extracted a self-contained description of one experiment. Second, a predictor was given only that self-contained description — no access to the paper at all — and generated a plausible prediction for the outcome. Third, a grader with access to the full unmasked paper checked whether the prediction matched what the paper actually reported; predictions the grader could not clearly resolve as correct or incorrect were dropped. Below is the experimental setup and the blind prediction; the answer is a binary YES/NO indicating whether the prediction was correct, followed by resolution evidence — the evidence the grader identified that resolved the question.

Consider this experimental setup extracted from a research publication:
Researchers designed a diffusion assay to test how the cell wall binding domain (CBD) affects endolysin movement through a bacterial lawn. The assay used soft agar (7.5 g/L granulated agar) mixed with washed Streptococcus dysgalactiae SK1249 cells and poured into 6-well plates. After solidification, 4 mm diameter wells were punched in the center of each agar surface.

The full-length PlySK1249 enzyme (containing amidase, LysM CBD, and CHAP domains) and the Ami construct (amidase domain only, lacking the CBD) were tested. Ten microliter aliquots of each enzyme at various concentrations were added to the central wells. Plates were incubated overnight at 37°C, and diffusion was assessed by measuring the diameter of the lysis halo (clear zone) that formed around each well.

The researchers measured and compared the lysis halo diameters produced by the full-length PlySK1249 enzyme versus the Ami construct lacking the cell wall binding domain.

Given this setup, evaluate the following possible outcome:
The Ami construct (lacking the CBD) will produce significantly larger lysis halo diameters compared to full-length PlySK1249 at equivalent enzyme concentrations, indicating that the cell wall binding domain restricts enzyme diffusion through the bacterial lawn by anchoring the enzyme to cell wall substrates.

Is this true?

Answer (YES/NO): YES